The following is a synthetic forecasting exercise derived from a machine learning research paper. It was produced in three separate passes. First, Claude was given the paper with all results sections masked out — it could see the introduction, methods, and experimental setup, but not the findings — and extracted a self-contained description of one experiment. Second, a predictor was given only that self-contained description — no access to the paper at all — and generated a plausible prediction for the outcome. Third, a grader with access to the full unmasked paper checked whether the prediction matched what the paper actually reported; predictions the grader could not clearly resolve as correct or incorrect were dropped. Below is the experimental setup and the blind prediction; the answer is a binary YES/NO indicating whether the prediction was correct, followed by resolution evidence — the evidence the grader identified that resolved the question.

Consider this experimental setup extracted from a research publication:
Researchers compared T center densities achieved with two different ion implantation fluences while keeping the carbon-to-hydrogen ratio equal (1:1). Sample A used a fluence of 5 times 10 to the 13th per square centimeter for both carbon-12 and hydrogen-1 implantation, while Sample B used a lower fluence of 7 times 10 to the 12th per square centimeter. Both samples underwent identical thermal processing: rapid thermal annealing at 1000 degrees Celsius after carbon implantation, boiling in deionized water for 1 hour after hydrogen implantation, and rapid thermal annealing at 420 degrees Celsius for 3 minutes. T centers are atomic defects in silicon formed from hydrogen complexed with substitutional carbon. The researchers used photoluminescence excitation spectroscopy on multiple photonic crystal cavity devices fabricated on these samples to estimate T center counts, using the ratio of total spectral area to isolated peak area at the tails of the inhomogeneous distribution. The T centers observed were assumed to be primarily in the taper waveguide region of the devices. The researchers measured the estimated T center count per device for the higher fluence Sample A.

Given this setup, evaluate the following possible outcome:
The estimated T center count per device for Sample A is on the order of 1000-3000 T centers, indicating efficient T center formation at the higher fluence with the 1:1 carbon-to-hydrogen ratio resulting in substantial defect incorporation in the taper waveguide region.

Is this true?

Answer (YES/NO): NO